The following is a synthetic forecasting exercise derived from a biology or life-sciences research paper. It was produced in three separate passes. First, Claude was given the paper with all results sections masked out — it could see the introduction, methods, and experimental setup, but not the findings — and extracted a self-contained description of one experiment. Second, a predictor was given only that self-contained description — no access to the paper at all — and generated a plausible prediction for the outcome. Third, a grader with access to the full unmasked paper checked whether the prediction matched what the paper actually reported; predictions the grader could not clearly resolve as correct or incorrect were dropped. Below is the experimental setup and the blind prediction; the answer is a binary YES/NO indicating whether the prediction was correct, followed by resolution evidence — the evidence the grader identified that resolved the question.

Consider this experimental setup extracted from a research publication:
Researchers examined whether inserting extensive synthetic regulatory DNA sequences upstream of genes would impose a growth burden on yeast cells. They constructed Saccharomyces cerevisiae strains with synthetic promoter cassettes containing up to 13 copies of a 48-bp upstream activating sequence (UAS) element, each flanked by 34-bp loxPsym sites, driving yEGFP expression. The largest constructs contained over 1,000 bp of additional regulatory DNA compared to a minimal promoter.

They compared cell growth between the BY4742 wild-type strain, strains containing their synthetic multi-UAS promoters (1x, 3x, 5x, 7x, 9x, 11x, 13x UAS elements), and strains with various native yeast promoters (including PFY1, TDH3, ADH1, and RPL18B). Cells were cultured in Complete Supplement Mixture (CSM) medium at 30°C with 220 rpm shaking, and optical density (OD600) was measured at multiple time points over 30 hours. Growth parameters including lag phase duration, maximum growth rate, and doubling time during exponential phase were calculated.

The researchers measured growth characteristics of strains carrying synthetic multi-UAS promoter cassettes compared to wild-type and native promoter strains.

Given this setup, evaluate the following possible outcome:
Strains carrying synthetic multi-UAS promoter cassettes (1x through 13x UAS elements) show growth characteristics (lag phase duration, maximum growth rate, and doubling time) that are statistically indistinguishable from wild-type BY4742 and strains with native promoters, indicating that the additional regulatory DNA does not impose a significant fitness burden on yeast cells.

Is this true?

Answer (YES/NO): NO